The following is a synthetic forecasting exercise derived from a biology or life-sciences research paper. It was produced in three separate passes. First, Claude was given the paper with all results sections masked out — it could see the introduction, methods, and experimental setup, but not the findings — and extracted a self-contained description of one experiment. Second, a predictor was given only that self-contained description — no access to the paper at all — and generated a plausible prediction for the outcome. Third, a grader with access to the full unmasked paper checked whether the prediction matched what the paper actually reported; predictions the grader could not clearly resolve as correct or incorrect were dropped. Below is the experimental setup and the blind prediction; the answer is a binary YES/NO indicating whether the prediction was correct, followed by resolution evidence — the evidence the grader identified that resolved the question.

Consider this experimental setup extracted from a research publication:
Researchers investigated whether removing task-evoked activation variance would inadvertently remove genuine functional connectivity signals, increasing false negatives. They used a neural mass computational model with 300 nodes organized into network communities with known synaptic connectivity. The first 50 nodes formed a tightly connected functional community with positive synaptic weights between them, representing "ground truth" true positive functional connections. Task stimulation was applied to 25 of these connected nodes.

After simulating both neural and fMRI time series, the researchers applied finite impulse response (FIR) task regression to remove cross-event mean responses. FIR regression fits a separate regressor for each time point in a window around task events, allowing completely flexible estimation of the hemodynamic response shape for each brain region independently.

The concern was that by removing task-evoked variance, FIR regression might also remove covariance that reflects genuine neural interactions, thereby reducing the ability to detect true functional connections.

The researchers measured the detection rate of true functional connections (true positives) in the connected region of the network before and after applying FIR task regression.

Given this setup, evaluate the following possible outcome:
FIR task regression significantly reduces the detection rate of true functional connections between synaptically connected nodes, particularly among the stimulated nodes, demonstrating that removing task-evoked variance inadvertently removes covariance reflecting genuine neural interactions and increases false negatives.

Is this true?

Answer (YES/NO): NO